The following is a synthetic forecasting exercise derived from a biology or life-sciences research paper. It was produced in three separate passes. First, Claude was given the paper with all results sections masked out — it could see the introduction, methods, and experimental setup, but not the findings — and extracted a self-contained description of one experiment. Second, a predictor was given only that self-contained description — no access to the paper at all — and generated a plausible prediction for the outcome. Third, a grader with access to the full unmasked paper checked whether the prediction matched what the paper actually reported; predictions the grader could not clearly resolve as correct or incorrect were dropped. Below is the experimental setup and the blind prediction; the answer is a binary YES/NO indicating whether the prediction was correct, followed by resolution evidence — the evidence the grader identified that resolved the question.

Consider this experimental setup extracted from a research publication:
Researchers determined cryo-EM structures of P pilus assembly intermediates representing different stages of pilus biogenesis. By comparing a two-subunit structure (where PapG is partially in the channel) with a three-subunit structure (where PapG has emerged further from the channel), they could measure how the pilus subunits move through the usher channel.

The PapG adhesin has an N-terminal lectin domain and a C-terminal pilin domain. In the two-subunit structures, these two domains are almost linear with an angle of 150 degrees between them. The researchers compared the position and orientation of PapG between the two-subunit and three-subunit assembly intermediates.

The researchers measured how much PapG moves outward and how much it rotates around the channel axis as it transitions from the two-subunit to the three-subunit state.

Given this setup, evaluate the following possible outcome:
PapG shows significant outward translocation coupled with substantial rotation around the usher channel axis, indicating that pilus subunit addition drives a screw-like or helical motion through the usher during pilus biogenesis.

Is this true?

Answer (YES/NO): YES